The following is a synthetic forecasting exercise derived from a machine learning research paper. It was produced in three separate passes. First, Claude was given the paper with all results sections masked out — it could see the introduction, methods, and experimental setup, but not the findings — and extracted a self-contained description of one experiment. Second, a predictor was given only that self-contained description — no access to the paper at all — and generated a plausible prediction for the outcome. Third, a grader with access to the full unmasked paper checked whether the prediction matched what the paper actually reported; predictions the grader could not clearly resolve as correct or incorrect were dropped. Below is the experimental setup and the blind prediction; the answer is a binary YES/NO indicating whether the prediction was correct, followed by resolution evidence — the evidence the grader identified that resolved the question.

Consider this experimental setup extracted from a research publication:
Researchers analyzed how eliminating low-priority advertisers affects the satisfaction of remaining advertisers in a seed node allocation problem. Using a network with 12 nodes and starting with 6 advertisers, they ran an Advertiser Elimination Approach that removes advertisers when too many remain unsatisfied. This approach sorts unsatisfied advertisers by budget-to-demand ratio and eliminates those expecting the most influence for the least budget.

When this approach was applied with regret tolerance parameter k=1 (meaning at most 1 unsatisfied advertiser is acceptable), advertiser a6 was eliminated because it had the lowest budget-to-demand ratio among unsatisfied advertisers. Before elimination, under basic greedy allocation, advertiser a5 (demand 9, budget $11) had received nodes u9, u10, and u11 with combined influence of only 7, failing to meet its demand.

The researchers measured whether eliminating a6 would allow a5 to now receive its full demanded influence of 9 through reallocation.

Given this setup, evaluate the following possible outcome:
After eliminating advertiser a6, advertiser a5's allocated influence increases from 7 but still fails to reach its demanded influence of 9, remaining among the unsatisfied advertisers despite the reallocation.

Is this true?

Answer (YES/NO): NO